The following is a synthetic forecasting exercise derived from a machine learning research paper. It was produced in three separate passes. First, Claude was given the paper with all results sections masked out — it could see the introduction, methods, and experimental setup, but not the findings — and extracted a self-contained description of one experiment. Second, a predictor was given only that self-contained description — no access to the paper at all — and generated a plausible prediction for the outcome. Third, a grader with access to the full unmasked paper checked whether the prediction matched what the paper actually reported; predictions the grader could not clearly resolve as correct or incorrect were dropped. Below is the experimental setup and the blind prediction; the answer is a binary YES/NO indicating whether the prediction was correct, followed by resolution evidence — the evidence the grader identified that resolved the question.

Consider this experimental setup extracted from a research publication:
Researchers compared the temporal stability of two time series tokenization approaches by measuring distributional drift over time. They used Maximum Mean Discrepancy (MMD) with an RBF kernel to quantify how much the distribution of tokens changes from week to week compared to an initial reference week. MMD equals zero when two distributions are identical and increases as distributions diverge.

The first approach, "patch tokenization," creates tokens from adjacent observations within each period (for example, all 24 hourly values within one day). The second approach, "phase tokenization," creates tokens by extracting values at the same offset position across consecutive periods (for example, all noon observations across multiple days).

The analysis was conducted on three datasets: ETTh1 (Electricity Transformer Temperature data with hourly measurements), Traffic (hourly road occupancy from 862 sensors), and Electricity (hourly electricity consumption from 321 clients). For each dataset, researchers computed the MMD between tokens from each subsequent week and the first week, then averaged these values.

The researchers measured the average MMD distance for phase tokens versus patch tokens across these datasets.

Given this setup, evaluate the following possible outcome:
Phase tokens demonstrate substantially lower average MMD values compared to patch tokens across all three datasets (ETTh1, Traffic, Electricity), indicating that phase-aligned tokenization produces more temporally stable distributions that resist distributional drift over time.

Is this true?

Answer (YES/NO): YES